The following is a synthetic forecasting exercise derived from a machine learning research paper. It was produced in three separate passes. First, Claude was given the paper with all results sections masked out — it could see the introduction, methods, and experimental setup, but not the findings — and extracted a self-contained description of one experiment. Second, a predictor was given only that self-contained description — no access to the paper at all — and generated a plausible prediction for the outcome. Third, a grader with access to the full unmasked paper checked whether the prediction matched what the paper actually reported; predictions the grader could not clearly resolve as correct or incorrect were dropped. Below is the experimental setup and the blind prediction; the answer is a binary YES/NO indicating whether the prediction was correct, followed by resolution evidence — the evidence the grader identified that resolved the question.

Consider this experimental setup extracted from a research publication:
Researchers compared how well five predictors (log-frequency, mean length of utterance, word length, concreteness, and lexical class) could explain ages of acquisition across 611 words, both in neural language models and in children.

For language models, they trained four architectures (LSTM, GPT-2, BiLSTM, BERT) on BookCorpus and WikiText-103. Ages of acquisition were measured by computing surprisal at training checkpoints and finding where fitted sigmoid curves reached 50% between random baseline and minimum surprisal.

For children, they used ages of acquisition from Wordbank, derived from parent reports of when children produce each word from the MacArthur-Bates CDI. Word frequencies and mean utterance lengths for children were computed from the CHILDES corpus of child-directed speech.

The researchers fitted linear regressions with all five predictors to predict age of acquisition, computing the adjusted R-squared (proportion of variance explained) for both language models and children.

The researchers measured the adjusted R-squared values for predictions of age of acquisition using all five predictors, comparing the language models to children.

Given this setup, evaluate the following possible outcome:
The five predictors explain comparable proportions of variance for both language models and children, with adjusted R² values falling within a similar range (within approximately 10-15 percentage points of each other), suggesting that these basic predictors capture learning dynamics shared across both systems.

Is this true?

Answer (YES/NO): NO